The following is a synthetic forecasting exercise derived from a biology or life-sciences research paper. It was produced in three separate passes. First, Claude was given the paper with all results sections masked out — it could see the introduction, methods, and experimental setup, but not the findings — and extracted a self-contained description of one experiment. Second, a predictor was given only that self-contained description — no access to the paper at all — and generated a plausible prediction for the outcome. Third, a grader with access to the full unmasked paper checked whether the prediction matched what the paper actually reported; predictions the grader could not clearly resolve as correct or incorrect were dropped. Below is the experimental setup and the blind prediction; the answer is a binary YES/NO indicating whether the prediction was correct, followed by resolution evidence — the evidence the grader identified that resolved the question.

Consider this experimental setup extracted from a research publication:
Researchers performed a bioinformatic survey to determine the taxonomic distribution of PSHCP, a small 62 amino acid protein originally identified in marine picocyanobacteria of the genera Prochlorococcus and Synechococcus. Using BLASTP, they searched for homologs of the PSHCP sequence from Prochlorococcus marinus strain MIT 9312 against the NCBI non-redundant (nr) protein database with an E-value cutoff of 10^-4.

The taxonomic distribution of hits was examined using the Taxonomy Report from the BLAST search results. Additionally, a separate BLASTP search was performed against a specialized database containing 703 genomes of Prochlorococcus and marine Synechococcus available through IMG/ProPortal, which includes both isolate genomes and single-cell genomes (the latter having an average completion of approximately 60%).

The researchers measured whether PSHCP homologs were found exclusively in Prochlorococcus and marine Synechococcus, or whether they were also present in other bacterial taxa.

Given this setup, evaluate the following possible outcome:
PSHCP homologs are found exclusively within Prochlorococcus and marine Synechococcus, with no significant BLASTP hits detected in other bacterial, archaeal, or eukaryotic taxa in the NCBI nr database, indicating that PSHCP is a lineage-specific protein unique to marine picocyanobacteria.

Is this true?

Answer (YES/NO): NO